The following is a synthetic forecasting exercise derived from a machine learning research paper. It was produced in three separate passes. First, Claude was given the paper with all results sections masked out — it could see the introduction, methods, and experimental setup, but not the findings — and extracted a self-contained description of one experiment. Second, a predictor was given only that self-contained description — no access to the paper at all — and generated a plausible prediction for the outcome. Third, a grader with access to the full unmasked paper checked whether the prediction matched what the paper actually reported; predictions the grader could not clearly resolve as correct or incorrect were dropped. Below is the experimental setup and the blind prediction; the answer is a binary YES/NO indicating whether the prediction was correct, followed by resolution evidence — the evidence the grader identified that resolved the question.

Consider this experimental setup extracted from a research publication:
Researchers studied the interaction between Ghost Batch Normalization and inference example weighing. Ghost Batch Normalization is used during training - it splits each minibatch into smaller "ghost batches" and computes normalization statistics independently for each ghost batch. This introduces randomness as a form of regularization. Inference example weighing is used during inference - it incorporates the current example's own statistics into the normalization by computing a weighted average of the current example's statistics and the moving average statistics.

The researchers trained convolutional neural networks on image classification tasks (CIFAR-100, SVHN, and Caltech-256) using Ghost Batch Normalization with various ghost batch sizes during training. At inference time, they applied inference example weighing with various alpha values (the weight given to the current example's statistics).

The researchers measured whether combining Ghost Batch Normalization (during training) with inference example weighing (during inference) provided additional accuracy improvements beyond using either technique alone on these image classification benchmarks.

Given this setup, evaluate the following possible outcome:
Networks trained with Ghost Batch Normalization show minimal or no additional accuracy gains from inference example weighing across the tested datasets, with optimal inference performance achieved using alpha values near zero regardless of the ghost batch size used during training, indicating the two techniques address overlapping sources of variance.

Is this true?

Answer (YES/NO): NO